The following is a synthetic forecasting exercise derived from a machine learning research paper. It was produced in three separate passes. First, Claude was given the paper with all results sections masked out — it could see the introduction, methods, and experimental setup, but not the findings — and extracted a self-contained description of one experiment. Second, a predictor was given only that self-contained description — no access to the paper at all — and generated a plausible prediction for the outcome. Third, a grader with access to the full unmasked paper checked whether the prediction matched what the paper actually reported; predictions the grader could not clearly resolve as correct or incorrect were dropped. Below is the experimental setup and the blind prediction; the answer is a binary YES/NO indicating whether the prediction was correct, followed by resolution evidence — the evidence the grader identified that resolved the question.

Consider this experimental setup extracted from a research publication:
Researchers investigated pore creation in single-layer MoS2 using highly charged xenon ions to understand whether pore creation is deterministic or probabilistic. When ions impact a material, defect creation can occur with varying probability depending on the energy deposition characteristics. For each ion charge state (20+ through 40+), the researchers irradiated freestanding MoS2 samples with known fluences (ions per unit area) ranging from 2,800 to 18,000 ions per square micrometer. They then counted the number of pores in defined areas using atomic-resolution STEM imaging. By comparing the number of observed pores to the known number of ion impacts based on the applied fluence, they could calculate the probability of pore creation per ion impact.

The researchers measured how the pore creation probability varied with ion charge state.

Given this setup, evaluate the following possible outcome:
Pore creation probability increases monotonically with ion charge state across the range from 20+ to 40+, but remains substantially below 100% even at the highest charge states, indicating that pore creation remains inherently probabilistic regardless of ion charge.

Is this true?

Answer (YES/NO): NO